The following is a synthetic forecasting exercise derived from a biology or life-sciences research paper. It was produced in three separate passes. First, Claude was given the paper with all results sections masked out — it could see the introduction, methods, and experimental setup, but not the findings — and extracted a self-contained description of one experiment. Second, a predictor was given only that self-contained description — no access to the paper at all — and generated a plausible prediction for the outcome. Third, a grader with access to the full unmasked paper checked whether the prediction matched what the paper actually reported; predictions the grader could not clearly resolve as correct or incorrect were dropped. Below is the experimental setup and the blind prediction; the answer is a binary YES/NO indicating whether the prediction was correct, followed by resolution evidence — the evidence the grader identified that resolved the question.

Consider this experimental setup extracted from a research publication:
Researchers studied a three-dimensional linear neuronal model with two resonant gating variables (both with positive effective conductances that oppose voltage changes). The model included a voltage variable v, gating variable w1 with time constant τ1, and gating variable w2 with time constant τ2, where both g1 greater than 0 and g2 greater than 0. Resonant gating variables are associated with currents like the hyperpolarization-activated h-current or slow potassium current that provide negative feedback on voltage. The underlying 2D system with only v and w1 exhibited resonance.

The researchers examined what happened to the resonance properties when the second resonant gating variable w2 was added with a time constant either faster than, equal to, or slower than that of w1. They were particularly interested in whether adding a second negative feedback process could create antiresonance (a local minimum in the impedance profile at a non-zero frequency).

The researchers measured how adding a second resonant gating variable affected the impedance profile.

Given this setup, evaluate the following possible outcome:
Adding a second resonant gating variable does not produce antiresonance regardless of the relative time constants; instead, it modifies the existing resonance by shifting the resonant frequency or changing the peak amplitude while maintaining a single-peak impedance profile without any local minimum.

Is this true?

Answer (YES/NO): YES